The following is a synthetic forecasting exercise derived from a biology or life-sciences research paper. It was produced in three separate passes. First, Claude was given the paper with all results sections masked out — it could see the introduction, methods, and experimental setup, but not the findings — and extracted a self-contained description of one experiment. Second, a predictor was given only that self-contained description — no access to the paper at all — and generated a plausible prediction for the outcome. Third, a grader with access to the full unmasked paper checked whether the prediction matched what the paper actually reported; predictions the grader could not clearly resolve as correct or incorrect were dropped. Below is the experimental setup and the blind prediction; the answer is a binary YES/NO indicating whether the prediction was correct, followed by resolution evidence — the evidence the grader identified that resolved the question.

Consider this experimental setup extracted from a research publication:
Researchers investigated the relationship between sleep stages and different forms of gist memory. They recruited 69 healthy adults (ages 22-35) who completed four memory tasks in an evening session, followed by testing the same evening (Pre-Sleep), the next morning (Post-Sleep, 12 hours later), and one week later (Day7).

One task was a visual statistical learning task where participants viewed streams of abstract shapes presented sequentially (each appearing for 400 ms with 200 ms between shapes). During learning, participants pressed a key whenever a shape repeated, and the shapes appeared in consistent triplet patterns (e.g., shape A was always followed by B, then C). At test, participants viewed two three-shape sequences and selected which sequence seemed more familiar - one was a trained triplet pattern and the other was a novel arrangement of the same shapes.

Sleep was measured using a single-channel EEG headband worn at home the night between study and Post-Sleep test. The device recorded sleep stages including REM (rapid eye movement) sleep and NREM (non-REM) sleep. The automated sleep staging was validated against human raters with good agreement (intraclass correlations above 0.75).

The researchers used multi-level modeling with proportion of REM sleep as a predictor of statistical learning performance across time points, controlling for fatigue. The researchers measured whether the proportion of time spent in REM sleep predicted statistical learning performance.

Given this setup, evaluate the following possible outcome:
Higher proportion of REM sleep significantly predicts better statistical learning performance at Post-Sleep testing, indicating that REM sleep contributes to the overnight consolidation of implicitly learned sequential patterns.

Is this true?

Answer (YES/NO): NO